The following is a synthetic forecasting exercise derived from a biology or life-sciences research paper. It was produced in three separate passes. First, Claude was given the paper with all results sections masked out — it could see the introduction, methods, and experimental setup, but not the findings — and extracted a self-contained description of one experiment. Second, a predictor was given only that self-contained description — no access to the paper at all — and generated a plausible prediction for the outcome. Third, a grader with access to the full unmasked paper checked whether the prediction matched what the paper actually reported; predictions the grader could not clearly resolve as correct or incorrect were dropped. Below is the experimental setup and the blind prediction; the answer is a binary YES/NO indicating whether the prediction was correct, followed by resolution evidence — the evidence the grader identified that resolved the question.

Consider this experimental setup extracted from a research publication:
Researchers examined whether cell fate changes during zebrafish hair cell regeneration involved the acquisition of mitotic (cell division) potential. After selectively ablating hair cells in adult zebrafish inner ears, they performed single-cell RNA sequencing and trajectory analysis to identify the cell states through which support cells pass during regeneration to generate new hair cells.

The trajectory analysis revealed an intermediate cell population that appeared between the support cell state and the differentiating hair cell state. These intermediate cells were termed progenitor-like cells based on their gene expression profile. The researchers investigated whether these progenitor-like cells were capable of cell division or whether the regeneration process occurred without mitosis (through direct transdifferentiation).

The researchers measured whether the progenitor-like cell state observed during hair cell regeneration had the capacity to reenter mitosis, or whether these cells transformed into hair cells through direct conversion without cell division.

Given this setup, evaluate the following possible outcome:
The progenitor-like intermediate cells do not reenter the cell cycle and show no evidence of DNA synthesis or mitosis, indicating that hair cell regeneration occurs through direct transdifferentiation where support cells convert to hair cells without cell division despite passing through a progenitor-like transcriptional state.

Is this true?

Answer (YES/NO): NO